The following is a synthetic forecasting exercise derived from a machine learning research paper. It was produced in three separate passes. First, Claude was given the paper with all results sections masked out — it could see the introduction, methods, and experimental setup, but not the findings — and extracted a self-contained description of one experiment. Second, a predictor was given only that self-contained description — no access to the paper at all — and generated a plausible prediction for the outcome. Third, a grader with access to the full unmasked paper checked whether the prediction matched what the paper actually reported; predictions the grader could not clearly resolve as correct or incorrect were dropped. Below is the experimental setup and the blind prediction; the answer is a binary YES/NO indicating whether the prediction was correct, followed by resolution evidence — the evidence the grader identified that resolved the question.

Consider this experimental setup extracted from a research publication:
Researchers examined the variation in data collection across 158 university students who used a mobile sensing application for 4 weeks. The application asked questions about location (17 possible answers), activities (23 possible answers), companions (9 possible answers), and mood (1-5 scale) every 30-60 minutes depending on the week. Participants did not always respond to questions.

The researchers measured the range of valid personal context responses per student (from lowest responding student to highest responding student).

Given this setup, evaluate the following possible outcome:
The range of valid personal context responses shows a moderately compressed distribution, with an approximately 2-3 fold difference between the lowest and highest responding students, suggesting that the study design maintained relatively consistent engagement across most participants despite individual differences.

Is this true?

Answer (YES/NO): YES